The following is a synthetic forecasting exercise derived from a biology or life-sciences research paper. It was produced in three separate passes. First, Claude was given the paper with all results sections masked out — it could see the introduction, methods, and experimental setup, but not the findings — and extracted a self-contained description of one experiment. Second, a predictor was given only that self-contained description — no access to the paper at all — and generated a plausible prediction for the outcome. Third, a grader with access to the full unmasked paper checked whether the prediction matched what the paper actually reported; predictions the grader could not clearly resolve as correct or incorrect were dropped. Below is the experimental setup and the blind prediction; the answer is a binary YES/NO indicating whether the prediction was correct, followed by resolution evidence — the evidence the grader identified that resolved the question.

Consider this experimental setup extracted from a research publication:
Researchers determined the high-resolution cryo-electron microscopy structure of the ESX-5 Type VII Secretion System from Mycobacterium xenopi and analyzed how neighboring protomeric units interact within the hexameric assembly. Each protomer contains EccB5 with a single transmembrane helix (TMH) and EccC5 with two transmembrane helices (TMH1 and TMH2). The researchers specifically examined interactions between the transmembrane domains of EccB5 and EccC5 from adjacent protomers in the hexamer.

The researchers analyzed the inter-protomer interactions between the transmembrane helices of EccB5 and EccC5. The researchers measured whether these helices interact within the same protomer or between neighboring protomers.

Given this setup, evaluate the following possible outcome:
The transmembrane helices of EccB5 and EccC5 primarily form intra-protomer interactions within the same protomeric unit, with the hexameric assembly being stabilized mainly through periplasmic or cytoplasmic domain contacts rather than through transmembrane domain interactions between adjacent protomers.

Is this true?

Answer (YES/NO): NO